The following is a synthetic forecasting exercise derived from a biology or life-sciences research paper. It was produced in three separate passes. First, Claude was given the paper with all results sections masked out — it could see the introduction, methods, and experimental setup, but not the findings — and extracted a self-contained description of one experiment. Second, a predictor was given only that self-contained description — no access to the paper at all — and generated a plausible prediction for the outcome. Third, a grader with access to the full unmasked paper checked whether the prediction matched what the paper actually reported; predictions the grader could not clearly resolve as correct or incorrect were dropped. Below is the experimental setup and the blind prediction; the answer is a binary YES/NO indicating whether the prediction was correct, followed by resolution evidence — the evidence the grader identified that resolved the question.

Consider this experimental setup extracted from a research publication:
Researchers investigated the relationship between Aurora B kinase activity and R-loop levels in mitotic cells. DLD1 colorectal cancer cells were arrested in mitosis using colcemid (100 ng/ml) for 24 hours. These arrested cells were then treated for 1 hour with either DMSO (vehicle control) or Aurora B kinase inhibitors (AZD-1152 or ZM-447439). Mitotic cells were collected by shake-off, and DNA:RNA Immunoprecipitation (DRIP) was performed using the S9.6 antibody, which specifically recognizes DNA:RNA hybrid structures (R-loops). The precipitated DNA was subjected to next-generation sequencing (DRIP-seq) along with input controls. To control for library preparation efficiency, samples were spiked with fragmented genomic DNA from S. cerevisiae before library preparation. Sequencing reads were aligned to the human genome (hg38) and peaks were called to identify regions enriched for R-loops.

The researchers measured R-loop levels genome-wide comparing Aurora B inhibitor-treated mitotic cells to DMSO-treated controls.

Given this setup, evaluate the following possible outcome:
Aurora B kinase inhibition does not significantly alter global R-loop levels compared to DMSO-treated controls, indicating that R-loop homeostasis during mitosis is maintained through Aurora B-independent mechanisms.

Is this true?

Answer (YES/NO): NO